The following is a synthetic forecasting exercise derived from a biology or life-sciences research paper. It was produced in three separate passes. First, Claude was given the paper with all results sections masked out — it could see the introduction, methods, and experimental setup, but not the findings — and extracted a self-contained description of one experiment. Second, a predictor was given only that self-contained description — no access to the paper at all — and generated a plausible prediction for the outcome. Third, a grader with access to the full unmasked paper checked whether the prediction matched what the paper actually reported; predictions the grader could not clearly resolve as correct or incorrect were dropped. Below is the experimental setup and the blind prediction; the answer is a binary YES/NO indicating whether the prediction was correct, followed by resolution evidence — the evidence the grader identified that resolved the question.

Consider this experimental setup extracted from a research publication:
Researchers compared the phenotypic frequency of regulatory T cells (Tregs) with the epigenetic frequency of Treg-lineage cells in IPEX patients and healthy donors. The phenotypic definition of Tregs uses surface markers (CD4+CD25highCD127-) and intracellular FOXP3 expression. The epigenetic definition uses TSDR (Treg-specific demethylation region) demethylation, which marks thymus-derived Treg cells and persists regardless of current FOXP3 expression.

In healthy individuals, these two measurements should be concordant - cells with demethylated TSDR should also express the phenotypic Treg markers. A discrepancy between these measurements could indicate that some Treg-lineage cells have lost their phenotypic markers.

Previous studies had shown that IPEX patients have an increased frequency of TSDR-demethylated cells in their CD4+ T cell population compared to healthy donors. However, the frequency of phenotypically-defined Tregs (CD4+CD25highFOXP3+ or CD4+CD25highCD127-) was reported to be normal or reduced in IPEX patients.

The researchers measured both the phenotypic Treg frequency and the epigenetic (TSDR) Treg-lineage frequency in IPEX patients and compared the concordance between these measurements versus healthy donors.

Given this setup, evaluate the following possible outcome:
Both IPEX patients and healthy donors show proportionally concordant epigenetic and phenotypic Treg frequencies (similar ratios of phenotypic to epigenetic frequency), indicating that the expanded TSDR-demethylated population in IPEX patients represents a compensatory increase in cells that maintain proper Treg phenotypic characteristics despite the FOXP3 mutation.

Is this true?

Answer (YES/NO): NO